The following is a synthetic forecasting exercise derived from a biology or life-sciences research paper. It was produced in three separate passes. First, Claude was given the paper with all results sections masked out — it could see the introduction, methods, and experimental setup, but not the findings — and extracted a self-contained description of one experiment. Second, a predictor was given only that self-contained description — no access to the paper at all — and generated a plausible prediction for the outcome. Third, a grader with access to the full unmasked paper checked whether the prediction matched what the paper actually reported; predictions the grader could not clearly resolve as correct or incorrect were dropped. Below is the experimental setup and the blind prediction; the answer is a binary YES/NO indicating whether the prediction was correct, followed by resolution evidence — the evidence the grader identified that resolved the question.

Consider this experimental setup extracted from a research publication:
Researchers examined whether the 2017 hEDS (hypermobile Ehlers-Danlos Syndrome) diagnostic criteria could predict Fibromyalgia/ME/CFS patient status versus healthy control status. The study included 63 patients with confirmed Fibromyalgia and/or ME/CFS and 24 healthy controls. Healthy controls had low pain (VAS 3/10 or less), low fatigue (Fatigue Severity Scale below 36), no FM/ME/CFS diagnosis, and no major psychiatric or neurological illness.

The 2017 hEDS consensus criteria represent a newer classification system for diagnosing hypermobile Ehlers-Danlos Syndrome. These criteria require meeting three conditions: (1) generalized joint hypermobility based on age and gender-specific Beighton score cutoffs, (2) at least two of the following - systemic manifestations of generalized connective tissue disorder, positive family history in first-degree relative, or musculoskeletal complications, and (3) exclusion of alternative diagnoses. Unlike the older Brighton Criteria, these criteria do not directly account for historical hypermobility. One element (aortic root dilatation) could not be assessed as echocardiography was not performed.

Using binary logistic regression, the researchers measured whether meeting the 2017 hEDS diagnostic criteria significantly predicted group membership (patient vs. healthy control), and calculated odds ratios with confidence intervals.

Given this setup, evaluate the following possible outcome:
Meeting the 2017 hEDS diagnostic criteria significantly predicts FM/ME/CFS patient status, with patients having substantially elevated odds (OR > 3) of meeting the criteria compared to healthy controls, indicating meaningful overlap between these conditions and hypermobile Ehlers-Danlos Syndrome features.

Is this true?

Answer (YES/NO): NO